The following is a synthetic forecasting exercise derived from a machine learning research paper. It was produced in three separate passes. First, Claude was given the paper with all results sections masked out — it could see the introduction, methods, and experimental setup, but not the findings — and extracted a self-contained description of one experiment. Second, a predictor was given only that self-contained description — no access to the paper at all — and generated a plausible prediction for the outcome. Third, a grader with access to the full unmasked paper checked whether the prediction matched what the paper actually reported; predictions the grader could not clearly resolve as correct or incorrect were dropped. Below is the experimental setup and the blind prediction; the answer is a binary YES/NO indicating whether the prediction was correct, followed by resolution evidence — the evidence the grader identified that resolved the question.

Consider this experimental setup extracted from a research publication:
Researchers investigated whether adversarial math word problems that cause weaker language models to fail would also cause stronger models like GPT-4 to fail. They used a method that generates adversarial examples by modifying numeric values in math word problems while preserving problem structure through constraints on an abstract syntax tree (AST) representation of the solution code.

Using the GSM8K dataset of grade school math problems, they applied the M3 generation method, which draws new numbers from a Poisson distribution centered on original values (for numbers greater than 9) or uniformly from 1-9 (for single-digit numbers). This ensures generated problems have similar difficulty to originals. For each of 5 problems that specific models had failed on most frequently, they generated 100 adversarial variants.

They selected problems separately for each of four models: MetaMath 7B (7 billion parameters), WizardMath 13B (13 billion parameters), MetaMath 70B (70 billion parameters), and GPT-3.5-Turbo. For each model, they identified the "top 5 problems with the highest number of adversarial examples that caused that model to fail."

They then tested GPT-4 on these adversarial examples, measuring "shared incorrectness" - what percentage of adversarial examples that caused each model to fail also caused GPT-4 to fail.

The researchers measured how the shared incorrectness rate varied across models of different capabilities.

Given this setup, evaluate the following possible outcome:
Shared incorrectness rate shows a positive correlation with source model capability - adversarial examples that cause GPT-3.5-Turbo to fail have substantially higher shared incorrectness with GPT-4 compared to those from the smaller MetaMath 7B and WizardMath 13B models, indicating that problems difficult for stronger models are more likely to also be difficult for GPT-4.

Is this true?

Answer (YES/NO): YES